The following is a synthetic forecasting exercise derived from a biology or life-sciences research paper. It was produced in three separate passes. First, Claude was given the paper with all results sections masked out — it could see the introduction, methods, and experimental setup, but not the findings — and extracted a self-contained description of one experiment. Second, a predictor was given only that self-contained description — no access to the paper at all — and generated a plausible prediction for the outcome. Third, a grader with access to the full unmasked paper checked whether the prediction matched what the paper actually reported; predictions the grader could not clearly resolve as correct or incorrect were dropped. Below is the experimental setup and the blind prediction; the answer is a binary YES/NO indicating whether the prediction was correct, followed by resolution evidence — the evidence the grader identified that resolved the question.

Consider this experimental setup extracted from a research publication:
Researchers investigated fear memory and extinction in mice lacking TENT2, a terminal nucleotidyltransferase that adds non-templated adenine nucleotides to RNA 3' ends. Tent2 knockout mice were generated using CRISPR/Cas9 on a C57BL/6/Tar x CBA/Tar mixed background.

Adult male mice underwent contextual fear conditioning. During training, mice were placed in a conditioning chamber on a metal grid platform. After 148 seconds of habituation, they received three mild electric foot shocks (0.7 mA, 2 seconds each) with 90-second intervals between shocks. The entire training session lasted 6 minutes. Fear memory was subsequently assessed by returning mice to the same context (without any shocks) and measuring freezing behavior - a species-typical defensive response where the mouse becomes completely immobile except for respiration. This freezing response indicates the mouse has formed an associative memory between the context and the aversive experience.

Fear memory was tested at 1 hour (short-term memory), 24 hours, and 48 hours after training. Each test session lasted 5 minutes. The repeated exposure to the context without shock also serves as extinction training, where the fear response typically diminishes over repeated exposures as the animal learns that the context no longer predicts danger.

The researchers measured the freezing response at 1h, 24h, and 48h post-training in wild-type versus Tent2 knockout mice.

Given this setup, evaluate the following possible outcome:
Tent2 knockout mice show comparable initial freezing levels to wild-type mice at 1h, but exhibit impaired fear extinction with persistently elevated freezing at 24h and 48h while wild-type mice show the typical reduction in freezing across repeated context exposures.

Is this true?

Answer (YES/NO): NO